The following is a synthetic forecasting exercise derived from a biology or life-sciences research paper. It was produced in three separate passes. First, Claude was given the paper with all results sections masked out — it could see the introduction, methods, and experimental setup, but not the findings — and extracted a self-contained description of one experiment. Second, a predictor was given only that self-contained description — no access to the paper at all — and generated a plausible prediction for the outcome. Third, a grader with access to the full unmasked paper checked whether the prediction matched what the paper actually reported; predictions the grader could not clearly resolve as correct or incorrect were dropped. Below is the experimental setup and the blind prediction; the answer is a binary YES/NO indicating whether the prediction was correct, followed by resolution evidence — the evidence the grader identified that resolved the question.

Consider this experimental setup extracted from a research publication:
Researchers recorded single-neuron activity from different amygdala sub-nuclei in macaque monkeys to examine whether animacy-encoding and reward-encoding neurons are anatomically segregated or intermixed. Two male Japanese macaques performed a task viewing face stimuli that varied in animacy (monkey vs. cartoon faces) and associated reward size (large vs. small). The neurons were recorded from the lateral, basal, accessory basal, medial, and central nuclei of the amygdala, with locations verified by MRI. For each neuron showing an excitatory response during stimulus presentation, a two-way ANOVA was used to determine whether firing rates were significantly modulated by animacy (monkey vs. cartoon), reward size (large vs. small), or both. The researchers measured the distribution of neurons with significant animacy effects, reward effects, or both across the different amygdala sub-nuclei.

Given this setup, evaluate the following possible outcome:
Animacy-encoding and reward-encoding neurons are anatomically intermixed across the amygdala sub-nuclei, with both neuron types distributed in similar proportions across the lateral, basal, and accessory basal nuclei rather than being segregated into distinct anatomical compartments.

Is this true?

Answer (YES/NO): NO